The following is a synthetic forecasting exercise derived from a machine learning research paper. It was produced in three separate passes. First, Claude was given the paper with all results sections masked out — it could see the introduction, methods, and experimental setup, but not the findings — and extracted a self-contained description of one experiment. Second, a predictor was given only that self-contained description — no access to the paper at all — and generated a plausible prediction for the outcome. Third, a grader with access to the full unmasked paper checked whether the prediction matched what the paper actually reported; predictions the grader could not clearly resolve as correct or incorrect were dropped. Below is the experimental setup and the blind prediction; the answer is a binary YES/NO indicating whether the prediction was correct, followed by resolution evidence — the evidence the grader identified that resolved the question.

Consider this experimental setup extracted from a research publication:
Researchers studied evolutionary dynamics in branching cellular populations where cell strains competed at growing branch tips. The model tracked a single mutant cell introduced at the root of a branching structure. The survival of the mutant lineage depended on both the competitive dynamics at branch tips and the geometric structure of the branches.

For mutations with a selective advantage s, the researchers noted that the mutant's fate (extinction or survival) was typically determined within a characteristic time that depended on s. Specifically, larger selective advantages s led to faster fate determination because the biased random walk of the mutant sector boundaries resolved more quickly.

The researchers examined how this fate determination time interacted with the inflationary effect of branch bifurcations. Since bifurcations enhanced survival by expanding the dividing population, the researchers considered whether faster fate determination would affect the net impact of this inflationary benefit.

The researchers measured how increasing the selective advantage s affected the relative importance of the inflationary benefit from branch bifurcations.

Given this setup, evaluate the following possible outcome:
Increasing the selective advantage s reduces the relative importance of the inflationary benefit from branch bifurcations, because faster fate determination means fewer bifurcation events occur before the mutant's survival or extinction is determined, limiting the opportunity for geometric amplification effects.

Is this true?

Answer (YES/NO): YES